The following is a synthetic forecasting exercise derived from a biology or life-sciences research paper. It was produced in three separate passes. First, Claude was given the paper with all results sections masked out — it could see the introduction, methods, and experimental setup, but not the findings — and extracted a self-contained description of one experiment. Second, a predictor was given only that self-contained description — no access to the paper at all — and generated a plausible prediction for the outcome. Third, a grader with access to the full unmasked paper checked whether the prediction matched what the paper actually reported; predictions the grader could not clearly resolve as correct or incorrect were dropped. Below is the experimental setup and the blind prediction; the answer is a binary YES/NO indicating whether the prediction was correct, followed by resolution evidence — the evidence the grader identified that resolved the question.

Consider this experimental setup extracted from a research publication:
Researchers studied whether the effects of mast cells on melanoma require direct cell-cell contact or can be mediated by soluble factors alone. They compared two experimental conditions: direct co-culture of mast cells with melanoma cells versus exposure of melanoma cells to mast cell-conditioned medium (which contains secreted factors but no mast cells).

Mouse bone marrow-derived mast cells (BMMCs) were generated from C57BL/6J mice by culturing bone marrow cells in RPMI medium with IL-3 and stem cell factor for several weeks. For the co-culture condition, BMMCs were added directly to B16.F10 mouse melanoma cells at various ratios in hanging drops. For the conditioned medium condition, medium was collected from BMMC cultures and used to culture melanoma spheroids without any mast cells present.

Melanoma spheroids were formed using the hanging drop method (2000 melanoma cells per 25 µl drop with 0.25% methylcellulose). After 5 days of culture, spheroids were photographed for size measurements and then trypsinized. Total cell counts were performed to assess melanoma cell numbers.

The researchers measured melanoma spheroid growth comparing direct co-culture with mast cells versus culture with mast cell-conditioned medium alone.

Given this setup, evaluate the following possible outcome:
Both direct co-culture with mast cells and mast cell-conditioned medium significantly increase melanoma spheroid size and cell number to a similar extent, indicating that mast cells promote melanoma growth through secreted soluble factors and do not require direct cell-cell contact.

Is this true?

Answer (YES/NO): NO